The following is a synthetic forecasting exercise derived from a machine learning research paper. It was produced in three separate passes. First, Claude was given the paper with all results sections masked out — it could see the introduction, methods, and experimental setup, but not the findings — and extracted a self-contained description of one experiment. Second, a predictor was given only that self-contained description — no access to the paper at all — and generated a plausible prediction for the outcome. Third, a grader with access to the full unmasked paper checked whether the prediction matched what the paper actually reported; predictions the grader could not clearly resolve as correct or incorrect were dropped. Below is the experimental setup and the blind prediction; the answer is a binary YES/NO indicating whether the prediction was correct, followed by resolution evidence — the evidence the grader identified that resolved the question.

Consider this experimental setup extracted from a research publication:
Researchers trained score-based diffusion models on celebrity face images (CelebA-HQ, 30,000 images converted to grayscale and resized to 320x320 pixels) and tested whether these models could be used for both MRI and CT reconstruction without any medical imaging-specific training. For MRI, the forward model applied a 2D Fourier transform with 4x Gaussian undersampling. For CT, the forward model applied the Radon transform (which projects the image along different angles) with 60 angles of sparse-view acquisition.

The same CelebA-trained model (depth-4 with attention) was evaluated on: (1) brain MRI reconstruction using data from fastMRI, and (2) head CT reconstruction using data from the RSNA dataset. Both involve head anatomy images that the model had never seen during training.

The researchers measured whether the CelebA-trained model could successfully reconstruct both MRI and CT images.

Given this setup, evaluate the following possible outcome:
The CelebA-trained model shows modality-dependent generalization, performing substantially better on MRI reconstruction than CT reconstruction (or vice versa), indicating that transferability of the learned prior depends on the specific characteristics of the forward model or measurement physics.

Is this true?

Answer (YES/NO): NO